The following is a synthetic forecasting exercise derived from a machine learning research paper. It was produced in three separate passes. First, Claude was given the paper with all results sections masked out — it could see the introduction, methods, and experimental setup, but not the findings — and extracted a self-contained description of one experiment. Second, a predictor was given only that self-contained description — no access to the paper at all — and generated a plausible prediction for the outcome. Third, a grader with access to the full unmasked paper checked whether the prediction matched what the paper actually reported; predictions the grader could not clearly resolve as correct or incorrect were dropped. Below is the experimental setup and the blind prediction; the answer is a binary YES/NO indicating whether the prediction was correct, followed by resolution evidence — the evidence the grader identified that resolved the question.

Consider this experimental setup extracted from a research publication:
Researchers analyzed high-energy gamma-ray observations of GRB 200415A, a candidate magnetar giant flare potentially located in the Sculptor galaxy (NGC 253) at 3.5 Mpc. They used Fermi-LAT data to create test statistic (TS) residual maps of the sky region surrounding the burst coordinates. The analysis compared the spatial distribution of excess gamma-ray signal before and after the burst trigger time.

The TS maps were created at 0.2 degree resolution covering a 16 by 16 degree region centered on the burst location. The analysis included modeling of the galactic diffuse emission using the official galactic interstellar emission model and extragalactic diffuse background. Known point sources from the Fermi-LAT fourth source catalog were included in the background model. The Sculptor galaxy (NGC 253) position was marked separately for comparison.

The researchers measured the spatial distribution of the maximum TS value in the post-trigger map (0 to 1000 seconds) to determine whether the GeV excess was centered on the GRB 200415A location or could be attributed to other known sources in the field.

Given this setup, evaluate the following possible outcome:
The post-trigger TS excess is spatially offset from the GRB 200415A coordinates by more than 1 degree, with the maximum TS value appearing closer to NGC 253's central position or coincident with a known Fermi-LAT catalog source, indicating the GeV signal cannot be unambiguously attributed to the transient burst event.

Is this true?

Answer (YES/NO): NO